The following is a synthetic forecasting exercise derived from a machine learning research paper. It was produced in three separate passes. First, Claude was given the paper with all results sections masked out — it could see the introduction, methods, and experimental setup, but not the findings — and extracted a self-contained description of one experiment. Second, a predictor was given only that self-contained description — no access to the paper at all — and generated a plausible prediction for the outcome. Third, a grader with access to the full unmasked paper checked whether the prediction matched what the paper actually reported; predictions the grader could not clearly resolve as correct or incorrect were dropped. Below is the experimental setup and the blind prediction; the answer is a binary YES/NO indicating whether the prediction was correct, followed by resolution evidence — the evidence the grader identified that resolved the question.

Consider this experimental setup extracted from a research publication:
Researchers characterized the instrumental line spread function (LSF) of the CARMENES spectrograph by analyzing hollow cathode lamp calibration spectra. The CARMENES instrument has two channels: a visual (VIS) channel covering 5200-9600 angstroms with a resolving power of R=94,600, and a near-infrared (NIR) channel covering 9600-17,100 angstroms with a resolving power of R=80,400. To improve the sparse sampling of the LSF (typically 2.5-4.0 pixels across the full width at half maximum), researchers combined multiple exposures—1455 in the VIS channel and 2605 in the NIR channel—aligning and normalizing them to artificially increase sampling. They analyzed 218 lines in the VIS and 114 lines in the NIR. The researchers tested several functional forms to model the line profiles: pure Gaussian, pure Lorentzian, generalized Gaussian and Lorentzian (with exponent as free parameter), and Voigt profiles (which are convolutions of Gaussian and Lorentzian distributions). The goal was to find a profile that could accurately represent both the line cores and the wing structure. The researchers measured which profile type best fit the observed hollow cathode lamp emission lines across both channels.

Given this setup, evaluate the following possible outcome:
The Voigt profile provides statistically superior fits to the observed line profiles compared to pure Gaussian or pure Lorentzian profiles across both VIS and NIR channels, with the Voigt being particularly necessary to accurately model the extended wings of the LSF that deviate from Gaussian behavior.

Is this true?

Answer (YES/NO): YES